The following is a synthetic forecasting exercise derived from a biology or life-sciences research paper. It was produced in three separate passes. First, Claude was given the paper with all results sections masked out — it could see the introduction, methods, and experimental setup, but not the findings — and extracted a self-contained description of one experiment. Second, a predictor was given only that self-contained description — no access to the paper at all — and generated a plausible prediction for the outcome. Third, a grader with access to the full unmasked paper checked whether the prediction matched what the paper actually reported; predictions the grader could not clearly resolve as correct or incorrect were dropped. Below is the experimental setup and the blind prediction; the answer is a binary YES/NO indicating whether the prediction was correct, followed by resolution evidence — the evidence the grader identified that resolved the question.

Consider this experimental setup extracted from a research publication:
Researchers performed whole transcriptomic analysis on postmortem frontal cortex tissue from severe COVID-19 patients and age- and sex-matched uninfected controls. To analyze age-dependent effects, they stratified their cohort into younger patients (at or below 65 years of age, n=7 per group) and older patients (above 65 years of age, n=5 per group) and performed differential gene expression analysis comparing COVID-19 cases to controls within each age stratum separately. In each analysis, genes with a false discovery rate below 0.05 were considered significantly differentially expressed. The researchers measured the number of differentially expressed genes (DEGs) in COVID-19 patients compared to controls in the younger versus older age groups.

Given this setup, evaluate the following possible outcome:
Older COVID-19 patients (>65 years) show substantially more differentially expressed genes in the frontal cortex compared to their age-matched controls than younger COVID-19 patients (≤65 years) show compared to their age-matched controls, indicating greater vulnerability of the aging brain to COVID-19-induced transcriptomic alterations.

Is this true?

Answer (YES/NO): NO